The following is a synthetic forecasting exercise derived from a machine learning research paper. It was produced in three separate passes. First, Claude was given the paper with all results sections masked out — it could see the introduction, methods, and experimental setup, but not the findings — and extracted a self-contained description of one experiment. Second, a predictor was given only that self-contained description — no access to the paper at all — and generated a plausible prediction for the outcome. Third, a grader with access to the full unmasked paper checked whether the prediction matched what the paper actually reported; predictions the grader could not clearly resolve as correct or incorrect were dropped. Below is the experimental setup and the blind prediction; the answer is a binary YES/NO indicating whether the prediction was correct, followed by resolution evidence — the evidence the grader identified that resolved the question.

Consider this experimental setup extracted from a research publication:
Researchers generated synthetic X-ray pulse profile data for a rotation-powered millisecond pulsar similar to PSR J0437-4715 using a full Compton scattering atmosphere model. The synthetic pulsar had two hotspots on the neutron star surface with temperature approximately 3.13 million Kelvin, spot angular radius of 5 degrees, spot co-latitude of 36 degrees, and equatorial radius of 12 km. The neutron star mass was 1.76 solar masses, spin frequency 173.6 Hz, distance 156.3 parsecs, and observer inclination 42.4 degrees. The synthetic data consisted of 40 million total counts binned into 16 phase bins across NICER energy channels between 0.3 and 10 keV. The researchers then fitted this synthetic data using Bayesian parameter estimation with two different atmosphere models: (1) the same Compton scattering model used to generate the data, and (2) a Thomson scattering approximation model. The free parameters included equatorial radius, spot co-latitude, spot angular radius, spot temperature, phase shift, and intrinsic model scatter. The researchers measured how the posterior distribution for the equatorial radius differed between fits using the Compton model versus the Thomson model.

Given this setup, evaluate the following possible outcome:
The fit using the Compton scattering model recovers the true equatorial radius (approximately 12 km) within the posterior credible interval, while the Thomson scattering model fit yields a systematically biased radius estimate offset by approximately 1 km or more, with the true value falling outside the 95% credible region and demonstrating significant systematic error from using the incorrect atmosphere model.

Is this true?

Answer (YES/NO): NO